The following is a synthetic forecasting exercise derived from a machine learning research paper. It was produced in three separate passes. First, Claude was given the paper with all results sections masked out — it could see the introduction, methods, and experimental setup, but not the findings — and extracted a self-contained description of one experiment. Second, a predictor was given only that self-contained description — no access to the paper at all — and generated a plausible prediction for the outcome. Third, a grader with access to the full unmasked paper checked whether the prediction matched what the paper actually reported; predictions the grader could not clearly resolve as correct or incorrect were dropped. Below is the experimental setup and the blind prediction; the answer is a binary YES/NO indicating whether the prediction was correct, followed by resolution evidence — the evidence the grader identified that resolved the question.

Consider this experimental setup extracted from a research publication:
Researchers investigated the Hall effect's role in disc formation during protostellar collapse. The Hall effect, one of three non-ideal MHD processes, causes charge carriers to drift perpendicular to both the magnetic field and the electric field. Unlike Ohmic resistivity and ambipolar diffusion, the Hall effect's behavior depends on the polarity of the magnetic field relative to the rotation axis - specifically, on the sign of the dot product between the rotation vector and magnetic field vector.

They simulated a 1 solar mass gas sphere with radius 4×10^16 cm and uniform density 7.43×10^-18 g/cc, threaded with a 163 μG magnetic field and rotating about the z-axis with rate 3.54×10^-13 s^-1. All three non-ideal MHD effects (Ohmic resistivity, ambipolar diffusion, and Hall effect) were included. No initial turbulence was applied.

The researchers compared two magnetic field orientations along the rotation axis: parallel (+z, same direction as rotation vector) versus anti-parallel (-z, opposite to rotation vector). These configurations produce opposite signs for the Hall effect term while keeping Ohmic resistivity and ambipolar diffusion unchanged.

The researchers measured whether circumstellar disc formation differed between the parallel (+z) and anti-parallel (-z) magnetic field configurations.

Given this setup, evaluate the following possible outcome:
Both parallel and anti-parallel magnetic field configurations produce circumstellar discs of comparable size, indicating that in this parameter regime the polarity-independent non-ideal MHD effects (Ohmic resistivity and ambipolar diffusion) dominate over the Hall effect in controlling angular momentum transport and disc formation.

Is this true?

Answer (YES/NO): NO